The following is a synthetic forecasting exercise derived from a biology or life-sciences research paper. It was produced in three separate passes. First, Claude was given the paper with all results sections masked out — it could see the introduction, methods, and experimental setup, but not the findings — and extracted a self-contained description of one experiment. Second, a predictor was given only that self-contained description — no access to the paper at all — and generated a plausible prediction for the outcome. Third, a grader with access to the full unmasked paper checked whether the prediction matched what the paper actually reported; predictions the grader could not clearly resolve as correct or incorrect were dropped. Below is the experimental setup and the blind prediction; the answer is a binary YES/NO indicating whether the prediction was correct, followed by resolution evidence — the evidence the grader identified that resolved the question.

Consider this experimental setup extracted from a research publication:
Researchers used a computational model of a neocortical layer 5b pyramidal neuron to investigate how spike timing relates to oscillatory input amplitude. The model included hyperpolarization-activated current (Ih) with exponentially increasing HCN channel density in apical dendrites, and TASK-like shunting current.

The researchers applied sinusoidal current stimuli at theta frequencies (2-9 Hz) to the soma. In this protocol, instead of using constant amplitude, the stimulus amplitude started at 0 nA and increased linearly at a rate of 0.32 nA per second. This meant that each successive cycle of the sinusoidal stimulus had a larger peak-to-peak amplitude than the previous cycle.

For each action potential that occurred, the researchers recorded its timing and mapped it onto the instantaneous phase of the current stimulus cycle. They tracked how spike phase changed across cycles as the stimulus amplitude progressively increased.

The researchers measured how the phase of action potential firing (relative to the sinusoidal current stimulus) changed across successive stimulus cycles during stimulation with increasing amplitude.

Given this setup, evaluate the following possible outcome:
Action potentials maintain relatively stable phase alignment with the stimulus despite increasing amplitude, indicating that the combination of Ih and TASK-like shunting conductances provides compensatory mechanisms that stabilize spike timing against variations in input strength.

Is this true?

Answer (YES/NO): NO